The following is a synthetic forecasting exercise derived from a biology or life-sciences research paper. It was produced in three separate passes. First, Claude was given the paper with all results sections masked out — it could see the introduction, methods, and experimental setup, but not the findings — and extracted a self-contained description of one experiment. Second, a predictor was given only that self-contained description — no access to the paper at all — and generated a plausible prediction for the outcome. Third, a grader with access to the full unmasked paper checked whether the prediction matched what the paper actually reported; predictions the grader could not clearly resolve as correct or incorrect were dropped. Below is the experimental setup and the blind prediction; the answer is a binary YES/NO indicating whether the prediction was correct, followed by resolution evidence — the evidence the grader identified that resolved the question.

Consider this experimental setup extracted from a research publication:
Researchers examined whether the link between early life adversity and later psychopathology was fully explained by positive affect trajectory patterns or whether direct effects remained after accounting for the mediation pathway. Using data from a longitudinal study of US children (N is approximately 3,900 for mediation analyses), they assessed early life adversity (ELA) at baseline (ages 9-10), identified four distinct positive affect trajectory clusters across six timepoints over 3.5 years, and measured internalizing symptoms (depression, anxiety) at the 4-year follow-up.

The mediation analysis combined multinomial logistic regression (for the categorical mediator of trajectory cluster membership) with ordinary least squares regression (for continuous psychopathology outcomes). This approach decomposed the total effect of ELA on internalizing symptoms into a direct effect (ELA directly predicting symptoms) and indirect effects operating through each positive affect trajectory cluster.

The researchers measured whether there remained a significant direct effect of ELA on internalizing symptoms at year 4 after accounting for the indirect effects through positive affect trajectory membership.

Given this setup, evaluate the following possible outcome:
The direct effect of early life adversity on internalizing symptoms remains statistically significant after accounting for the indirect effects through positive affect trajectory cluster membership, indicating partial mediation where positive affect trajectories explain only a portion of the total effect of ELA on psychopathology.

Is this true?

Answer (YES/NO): YES